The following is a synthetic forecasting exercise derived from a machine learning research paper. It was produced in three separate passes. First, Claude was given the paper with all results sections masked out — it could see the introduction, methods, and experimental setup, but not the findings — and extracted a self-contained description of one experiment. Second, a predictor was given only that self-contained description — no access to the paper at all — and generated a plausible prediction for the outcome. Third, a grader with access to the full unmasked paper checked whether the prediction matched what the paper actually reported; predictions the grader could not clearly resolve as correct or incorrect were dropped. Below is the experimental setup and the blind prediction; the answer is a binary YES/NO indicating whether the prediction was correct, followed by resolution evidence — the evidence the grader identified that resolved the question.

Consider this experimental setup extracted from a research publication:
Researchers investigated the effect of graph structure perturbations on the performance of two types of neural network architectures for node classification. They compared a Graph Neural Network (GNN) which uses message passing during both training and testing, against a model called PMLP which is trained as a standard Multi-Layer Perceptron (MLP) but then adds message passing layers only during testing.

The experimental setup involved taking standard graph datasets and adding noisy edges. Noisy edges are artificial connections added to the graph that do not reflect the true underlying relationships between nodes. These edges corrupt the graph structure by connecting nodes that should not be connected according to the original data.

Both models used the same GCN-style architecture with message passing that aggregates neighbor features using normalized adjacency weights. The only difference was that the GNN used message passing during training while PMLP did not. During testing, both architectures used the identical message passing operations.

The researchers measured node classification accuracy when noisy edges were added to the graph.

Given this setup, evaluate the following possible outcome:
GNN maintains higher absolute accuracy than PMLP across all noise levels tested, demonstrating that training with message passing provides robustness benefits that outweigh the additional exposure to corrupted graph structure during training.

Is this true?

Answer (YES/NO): NO